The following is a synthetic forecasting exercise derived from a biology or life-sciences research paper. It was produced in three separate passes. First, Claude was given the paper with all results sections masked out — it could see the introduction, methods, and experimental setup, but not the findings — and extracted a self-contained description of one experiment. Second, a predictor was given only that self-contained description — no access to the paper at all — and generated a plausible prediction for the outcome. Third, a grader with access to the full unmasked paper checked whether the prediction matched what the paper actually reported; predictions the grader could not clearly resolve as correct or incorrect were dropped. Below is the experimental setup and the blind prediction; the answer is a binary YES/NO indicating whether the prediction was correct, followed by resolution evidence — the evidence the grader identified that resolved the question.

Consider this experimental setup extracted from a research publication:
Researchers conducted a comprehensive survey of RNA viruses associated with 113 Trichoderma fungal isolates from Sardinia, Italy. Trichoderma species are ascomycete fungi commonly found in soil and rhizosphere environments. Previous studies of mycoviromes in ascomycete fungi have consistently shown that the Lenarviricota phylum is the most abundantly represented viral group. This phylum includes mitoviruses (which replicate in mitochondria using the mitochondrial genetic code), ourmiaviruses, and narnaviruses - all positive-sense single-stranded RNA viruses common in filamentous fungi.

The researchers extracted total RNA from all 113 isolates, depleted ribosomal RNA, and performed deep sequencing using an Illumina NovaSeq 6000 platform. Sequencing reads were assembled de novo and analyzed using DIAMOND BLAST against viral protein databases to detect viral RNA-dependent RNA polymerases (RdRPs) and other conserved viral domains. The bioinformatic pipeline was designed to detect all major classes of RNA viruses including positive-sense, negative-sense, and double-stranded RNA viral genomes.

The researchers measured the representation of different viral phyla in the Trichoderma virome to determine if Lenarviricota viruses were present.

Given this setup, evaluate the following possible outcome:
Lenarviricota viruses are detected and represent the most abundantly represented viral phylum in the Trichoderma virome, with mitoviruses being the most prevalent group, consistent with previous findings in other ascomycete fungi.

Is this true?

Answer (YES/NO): NO